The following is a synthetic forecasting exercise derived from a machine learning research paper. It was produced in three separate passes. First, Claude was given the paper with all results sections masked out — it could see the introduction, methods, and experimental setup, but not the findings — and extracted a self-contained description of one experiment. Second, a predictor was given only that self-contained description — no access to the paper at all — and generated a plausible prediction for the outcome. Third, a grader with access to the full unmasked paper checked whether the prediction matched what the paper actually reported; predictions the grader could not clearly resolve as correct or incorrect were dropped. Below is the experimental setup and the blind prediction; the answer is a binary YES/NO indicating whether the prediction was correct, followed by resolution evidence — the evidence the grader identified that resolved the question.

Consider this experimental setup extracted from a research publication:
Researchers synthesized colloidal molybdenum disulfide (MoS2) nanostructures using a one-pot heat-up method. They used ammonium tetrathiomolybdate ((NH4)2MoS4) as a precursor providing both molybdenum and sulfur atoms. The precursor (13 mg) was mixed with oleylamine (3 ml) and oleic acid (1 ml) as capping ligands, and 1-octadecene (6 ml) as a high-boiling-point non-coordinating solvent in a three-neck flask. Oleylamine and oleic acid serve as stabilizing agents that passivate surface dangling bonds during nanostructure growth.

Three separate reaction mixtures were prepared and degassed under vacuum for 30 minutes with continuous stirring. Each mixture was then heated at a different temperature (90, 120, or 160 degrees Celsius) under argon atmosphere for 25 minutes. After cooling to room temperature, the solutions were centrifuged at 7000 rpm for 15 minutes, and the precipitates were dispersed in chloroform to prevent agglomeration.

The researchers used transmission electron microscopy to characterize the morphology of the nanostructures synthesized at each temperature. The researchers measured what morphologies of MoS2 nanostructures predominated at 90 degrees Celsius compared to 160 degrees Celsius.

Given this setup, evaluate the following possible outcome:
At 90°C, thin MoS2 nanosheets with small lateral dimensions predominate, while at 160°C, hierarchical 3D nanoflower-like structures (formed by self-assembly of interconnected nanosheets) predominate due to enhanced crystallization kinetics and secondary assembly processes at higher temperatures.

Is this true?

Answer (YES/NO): NO